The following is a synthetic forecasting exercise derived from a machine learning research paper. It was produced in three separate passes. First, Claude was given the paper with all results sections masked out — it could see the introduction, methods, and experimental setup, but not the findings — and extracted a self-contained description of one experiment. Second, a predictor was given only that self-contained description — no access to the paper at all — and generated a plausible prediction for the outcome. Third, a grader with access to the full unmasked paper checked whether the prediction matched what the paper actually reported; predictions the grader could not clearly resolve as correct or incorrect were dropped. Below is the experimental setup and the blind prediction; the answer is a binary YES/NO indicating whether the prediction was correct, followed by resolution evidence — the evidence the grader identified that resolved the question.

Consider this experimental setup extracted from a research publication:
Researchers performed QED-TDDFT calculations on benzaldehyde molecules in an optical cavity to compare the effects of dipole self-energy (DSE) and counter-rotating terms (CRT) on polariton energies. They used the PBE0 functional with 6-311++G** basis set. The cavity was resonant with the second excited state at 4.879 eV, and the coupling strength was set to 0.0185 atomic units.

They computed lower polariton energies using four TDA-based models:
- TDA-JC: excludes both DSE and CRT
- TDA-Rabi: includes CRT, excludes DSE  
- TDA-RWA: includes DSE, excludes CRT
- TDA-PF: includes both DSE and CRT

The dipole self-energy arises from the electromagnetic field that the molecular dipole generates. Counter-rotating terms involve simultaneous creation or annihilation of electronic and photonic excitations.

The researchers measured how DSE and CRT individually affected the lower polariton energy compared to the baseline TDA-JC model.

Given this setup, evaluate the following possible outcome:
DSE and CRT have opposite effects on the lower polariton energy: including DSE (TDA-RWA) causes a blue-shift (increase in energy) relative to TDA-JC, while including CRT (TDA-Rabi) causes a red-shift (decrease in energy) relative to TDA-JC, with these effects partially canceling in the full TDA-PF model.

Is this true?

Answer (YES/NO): YES